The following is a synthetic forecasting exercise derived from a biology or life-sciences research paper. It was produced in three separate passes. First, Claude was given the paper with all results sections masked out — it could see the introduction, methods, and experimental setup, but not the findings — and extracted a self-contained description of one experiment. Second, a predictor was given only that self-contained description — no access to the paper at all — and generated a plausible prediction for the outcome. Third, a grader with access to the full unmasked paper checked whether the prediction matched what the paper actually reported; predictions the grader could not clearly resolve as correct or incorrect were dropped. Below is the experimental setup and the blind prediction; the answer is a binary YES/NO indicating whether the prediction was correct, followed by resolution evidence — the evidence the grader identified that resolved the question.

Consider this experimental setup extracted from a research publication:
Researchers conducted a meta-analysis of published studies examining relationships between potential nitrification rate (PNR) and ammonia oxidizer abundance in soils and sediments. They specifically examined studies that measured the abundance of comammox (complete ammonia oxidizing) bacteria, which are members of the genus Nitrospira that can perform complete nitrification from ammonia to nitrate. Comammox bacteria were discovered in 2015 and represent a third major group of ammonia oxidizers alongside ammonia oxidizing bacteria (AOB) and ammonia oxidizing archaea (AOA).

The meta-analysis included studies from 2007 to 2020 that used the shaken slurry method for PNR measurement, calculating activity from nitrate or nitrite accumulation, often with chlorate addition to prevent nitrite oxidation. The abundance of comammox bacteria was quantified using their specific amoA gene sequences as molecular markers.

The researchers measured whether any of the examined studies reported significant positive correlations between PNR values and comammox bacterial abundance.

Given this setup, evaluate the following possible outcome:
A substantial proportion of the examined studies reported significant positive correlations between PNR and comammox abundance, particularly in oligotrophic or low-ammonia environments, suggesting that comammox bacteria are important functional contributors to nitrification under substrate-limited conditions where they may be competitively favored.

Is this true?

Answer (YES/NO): NO